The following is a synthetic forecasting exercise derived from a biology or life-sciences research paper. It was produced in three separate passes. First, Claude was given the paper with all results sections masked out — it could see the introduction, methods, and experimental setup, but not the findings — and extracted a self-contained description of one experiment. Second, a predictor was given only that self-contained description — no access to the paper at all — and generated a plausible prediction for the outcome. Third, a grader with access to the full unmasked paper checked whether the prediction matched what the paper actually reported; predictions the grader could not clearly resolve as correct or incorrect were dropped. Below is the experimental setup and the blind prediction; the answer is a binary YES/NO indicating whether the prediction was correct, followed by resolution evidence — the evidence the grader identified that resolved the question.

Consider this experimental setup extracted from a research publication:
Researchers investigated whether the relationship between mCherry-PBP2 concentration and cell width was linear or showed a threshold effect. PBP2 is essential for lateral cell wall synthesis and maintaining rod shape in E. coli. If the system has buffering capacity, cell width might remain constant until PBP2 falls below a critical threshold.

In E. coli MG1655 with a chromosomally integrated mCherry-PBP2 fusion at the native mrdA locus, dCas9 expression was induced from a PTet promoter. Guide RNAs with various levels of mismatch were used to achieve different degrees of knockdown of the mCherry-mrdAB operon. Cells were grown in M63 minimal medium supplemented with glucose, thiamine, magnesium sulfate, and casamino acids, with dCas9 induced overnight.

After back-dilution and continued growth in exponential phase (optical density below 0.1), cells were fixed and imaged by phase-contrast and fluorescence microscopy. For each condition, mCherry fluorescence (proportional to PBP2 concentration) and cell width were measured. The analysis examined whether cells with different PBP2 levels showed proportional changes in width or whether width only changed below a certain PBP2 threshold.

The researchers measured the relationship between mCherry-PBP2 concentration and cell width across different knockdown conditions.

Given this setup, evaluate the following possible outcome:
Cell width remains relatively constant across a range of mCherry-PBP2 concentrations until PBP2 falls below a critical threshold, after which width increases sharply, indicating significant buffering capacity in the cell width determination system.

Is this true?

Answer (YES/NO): YES